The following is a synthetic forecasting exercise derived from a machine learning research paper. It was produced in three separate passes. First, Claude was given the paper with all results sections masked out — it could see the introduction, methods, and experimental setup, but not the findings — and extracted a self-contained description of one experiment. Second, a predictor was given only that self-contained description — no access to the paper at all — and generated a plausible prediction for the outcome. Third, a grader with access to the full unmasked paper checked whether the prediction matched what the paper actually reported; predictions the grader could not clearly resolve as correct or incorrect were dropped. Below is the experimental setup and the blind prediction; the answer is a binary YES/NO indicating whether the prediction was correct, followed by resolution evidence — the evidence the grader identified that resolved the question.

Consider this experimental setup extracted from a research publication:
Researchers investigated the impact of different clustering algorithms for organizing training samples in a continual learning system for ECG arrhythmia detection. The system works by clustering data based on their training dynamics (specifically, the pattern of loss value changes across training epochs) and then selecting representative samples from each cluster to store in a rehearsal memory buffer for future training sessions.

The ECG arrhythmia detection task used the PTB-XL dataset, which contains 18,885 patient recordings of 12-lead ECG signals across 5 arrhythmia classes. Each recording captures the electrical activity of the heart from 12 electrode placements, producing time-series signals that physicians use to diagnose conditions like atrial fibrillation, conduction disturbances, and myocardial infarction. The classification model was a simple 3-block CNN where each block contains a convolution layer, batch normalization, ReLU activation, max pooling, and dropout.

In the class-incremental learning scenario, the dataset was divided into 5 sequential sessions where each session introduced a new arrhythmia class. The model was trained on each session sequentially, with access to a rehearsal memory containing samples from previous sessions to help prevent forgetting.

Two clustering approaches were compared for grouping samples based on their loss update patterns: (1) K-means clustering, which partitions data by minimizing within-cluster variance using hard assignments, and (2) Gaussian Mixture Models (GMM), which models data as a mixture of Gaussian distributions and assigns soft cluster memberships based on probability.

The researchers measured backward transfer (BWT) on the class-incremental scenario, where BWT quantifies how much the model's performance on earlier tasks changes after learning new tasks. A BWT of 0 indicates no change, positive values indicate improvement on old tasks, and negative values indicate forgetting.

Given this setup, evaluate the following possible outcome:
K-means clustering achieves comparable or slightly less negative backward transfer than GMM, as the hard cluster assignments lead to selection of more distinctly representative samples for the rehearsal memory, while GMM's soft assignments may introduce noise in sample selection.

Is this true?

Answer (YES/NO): YES